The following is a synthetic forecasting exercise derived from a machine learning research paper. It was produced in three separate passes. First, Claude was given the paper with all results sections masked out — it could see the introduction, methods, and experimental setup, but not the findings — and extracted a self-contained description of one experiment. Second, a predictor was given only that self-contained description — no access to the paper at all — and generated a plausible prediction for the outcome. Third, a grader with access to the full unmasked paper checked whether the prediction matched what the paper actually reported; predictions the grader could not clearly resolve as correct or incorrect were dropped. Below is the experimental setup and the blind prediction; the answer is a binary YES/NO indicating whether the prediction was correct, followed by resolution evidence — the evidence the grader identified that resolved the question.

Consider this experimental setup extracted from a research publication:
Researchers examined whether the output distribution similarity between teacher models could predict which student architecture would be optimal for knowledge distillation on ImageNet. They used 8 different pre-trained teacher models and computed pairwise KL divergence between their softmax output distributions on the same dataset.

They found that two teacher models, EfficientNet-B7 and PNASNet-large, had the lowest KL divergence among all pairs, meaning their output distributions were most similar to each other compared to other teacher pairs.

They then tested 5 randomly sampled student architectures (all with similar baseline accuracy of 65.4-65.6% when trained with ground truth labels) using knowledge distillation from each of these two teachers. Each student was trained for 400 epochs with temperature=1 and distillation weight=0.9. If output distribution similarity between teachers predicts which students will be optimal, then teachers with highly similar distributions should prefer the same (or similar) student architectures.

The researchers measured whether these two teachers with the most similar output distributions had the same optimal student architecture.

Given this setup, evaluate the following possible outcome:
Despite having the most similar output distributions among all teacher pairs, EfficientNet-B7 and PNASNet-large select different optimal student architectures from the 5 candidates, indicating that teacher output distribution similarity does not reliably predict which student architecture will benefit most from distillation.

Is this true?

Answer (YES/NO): YES